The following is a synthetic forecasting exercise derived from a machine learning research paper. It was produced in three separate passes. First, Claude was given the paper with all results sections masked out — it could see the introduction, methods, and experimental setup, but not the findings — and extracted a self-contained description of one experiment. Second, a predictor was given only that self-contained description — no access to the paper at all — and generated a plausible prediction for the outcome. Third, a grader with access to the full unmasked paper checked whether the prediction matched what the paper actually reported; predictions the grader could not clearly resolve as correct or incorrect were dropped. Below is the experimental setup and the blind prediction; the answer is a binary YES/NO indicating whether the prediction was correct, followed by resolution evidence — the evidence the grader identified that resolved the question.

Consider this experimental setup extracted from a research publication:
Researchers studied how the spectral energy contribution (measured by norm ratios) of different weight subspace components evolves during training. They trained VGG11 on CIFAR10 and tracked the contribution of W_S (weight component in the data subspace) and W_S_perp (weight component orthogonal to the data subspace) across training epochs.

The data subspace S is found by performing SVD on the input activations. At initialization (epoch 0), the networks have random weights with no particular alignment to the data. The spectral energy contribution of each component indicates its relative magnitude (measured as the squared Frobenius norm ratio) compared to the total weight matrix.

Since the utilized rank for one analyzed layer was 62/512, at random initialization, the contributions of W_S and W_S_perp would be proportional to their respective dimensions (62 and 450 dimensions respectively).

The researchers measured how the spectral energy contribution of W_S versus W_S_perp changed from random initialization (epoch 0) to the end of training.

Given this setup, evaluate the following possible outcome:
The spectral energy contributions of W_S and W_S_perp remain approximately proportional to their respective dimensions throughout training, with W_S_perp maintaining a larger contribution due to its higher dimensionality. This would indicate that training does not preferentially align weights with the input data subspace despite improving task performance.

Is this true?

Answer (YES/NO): NO